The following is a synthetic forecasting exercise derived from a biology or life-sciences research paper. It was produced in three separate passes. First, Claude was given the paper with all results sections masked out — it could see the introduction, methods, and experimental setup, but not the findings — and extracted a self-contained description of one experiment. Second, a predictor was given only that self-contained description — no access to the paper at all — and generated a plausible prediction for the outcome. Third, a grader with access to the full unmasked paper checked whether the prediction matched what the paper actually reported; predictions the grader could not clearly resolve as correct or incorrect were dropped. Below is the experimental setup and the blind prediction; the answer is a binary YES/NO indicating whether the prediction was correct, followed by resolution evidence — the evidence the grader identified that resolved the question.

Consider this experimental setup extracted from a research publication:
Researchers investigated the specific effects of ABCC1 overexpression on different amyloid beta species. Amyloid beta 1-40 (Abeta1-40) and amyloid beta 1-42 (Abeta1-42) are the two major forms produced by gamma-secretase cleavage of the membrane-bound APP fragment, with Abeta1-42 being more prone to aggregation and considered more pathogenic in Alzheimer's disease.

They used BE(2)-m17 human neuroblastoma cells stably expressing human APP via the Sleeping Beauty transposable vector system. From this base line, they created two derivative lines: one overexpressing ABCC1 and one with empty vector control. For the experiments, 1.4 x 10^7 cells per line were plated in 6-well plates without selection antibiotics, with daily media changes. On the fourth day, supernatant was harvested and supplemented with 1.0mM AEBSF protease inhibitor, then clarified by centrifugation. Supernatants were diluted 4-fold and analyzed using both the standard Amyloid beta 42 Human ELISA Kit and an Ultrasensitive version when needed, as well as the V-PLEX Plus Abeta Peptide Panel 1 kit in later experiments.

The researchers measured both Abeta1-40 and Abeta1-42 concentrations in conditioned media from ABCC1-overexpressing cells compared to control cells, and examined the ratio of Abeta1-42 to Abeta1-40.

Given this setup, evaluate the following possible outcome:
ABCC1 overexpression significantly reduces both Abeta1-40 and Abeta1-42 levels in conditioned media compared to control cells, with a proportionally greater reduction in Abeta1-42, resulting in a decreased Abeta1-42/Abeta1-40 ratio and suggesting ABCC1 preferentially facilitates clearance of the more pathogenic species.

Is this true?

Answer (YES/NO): NO